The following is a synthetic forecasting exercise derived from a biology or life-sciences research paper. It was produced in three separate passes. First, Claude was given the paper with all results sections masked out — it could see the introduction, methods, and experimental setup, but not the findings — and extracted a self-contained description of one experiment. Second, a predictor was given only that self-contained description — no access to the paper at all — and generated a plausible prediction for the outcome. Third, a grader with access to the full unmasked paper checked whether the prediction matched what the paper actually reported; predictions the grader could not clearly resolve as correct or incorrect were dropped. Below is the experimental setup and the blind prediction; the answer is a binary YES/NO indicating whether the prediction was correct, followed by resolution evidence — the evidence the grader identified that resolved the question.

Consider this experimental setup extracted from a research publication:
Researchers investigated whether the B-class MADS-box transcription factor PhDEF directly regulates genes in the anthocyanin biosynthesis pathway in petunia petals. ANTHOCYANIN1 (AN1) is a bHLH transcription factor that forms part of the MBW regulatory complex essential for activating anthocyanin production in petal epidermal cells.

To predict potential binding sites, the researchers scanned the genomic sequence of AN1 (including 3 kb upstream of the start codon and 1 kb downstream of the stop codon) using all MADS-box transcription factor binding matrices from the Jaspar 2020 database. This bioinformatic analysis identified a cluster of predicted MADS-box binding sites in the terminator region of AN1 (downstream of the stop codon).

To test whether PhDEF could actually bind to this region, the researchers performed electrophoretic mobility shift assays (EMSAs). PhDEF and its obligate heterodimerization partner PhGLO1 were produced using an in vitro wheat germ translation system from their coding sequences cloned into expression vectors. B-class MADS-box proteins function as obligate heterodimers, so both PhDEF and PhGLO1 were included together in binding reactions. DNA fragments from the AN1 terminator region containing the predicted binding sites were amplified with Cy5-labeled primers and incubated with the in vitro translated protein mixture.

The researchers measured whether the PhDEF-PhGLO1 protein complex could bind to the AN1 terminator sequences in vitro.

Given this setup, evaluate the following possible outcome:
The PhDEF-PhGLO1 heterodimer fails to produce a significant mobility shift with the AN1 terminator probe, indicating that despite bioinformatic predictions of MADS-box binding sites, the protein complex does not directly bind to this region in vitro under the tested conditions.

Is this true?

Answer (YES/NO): NO